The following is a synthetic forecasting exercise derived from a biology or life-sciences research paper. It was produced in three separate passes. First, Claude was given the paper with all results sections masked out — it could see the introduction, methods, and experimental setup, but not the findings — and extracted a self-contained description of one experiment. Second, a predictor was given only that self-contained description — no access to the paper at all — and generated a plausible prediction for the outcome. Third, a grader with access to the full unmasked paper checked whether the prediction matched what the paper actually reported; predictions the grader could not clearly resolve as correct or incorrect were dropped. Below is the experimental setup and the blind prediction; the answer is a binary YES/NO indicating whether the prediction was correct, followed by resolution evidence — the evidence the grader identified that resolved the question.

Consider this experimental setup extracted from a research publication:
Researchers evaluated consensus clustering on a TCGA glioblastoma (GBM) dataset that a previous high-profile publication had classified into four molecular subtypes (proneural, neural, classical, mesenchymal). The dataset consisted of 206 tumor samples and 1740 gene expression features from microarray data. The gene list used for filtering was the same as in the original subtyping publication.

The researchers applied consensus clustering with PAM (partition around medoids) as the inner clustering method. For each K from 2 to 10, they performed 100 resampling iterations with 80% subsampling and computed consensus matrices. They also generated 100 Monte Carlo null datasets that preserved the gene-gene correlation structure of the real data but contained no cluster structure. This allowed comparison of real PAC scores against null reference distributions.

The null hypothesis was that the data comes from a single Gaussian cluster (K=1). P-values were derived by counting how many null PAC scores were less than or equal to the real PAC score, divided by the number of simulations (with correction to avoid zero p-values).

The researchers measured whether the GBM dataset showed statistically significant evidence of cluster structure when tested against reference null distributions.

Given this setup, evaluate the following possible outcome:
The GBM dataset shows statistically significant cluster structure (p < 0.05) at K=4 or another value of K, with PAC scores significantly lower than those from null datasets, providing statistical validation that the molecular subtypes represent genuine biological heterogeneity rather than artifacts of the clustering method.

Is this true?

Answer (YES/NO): YES